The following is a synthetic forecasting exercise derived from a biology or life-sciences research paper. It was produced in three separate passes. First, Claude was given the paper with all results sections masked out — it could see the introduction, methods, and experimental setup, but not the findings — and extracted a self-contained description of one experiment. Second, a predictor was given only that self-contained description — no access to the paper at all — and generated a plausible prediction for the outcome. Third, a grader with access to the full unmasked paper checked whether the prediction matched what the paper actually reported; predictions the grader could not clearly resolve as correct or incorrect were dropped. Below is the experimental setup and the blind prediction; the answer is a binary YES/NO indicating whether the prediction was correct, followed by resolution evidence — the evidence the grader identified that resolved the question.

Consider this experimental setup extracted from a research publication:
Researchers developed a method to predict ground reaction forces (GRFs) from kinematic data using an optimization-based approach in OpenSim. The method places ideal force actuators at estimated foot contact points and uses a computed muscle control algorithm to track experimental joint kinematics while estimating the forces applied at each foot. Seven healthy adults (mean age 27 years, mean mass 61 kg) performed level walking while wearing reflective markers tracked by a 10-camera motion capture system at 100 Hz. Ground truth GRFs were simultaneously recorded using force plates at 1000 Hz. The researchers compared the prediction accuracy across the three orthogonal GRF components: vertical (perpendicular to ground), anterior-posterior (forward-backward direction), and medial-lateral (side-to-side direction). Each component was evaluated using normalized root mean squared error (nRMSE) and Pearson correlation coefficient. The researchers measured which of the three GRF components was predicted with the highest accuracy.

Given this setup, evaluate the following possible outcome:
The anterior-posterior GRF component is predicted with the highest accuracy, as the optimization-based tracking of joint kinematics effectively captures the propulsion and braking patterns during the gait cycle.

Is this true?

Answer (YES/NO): NO